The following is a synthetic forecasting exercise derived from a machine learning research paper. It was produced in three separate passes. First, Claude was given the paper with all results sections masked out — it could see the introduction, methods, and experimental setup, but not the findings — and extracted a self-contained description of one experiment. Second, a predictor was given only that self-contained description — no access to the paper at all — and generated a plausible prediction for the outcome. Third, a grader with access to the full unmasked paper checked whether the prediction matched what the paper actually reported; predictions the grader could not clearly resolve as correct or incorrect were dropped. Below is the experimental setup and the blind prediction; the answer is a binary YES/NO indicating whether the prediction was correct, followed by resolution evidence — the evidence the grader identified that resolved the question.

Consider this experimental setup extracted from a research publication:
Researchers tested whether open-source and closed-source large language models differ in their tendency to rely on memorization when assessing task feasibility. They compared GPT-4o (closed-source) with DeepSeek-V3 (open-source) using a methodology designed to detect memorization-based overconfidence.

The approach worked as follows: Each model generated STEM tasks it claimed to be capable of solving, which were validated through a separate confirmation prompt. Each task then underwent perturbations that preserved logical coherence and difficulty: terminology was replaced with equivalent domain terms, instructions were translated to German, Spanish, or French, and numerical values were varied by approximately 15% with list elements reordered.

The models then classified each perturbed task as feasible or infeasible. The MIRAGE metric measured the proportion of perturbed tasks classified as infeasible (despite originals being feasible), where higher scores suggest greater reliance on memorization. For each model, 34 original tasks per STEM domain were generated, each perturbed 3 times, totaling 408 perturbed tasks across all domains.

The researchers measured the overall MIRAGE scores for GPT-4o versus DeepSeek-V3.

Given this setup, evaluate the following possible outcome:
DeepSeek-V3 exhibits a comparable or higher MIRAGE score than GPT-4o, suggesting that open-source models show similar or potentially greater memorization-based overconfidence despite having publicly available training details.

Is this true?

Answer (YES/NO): YES